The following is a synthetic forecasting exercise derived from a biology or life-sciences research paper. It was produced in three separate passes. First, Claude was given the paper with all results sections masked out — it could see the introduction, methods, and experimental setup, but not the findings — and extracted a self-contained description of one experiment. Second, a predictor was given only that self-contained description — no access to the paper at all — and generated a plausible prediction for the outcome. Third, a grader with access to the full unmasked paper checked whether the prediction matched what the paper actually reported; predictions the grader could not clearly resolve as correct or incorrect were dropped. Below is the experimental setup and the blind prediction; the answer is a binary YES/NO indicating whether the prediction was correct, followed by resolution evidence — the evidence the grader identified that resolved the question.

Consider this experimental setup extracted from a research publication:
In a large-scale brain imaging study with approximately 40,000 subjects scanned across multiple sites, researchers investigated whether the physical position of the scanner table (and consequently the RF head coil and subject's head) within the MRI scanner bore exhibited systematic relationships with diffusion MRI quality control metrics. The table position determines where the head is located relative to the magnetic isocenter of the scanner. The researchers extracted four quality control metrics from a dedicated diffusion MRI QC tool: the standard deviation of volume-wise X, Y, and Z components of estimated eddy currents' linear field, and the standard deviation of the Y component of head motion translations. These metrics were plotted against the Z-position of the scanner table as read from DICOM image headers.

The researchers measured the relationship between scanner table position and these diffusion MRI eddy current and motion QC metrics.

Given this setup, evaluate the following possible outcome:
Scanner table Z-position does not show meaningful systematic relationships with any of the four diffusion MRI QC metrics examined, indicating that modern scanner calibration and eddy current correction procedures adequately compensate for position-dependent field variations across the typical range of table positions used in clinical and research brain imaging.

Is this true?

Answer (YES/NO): NO